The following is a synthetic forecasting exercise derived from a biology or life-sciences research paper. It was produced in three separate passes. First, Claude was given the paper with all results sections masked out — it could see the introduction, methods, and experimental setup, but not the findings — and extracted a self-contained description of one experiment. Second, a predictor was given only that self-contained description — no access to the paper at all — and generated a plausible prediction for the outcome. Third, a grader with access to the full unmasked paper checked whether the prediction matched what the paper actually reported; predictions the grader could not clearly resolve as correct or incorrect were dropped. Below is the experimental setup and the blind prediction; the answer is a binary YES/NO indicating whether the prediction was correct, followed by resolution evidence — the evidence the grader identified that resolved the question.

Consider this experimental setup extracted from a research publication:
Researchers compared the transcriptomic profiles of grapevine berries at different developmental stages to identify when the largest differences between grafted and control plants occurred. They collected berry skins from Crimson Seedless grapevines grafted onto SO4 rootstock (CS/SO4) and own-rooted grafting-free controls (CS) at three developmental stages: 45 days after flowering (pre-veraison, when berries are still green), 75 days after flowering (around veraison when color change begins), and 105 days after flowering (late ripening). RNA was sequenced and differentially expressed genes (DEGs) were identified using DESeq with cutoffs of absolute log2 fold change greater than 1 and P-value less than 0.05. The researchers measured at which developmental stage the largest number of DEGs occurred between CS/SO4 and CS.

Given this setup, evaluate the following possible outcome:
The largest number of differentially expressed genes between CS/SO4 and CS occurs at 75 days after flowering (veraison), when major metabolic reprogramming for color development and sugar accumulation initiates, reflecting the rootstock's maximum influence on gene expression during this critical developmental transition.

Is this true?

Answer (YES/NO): YES